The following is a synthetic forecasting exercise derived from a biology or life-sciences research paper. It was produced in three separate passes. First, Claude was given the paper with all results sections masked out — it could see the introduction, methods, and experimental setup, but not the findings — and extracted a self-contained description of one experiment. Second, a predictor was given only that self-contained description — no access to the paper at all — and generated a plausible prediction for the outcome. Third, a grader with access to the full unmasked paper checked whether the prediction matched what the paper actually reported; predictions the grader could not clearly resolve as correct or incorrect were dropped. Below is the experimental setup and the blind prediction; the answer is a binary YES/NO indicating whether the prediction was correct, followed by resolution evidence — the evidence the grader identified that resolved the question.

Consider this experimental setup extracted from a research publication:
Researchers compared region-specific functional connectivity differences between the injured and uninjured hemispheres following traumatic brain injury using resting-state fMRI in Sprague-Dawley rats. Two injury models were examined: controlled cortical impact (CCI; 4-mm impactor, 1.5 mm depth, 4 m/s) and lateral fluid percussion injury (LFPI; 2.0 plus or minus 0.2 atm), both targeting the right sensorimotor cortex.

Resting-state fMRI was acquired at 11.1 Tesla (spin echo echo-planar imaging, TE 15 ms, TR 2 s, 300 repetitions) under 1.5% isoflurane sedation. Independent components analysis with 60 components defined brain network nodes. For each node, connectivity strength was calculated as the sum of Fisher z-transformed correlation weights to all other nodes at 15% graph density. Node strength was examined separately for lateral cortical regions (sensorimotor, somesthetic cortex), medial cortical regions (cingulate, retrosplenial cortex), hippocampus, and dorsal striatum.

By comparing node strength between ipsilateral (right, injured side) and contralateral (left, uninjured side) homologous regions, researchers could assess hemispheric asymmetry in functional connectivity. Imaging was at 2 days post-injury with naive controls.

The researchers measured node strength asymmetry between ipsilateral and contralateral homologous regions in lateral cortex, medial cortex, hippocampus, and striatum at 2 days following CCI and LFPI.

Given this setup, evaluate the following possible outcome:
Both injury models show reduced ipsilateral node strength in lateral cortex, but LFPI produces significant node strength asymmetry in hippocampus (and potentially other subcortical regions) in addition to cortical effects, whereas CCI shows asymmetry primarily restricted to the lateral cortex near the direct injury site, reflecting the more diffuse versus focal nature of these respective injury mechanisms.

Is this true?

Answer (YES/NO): NO